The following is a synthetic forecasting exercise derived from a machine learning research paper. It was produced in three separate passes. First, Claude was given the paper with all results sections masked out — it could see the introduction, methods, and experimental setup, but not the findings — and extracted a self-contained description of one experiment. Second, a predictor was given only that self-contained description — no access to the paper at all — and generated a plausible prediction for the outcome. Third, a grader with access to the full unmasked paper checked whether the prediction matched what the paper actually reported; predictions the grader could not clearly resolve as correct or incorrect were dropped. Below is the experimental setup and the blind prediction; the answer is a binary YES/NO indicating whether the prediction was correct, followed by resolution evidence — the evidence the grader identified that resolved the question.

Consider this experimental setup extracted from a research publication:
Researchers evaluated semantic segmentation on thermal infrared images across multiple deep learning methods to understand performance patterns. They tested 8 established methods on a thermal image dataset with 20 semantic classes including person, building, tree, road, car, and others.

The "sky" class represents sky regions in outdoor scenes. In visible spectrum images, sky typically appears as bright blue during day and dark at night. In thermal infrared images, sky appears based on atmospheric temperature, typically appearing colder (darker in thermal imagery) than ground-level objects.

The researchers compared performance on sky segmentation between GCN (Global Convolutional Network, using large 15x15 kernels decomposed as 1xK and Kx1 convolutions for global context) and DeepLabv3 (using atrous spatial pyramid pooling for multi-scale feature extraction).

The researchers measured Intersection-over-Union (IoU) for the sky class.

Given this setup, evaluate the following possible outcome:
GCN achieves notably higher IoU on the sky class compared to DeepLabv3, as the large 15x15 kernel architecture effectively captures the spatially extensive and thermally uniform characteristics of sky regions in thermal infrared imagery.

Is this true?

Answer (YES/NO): NO